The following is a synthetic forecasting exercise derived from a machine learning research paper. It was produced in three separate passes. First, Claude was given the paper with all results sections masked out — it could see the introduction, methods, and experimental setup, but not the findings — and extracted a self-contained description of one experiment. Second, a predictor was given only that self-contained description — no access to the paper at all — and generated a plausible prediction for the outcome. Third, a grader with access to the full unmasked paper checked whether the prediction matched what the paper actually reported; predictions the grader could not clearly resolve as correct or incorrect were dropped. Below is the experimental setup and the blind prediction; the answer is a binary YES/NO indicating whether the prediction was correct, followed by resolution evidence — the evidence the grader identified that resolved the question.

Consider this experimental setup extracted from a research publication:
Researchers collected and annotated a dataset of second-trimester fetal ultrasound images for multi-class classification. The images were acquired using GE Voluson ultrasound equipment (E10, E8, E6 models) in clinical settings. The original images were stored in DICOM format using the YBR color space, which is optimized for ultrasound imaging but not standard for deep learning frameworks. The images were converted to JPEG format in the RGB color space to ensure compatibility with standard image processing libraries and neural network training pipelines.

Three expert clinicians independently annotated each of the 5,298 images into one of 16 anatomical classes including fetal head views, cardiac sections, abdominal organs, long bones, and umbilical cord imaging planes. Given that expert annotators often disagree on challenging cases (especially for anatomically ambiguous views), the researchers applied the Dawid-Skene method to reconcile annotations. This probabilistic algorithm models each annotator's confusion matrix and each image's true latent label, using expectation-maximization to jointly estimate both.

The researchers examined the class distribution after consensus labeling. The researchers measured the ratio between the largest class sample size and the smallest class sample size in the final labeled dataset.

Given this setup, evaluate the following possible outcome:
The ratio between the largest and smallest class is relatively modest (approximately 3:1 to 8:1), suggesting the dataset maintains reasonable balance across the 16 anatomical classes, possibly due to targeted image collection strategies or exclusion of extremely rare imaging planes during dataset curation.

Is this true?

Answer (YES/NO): NO